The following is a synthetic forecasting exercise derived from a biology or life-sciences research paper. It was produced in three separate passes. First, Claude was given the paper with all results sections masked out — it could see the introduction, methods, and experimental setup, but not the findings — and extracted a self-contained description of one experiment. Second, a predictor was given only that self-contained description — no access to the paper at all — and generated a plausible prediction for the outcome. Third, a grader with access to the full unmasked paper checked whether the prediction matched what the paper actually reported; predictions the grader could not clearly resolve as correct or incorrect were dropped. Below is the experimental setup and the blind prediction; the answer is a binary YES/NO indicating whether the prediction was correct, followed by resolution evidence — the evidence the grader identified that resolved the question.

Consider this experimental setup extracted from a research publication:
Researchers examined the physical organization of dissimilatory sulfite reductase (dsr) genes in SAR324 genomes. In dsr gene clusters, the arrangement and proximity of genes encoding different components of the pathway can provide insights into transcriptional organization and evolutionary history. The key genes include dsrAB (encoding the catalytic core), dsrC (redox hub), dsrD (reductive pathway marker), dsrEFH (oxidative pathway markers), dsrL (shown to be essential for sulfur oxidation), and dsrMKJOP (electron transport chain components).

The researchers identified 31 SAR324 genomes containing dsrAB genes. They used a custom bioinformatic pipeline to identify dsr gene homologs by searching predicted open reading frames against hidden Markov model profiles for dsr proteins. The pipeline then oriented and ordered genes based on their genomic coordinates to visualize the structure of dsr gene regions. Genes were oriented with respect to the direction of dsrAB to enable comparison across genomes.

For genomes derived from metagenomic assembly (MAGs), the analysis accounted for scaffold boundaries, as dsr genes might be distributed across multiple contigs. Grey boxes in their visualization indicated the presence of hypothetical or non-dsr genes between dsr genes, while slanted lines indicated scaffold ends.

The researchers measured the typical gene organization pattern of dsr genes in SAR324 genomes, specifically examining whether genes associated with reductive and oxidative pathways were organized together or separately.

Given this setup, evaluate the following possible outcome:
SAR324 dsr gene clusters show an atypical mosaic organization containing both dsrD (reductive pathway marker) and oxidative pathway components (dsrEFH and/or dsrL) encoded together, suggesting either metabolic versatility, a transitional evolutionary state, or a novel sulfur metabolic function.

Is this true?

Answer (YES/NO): NO